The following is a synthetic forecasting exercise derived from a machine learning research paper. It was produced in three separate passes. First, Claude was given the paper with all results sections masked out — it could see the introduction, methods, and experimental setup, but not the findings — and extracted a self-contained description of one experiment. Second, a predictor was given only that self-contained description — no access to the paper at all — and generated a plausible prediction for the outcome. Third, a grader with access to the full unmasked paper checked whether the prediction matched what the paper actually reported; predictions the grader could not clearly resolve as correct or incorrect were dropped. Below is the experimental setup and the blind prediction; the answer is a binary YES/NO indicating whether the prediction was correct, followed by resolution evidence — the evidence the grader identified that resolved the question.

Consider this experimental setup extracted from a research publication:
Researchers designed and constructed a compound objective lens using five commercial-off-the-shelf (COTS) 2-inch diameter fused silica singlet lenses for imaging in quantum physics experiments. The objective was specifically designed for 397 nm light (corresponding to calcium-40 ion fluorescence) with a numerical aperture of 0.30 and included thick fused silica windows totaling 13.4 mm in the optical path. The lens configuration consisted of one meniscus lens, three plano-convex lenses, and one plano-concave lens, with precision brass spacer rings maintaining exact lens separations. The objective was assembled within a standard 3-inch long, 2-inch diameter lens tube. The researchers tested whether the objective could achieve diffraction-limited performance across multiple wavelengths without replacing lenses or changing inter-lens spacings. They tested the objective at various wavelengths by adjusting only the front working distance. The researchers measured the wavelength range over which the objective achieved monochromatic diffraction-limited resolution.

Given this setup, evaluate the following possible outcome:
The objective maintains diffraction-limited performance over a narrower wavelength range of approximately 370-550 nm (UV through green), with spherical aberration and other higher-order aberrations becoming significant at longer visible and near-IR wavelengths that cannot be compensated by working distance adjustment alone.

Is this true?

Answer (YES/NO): NO